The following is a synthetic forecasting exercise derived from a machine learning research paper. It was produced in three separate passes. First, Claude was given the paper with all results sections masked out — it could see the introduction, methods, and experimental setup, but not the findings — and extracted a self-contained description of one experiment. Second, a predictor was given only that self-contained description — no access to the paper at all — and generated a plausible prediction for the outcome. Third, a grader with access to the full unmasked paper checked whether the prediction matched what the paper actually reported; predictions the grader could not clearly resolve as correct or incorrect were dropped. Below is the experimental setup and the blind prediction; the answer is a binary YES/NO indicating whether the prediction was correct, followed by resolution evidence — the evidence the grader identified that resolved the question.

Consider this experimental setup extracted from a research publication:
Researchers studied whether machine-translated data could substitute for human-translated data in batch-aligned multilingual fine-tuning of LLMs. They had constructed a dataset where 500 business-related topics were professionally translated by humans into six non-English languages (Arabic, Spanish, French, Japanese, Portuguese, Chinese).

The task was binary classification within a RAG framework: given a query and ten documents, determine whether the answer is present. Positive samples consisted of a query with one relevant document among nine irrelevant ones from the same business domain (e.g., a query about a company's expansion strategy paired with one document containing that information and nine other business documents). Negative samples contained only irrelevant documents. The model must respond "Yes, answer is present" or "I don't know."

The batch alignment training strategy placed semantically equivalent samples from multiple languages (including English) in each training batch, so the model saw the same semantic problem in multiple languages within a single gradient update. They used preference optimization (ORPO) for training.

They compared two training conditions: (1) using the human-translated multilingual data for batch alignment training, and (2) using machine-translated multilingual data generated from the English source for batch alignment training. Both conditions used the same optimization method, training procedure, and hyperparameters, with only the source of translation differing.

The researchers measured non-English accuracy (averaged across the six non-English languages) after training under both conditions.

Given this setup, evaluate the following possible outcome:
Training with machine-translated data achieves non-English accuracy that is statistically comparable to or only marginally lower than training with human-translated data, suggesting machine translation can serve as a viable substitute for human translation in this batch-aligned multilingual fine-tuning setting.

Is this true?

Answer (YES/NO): YES